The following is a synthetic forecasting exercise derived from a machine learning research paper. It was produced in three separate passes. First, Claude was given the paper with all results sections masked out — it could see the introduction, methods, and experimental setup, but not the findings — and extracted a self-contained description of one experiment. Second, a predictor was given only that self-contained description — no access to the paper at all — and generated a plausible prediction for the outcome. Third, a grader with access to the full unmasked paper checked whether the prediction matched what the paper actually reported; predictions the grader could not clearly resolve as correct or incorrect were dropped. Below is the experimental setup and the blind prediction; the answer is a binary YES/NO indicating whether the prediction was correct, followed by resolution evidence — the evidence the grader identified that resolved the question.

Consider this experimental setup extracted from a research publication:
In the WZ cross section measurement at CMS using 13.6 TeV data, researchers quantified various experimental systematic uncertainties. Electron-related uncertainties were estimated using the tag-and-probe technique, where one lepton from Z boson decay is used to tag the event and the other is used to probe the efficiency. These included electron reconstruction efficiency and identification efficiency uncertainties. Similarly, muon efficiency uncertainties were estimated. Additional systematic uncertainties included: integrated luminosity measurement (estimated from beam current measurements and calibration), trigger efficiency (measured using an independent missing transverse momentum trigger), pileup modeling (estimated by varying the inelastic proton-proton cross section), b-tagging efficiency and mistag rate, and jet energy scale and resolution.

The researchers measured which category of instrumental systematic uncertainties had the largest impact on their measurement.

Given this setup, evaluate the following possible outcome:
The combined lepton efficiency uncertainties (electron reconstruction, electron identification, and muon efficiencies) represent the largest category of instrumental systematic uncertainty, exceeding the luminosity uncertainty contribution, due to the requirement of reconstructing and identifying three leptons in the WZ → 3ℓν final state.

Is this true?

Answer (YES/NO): YES